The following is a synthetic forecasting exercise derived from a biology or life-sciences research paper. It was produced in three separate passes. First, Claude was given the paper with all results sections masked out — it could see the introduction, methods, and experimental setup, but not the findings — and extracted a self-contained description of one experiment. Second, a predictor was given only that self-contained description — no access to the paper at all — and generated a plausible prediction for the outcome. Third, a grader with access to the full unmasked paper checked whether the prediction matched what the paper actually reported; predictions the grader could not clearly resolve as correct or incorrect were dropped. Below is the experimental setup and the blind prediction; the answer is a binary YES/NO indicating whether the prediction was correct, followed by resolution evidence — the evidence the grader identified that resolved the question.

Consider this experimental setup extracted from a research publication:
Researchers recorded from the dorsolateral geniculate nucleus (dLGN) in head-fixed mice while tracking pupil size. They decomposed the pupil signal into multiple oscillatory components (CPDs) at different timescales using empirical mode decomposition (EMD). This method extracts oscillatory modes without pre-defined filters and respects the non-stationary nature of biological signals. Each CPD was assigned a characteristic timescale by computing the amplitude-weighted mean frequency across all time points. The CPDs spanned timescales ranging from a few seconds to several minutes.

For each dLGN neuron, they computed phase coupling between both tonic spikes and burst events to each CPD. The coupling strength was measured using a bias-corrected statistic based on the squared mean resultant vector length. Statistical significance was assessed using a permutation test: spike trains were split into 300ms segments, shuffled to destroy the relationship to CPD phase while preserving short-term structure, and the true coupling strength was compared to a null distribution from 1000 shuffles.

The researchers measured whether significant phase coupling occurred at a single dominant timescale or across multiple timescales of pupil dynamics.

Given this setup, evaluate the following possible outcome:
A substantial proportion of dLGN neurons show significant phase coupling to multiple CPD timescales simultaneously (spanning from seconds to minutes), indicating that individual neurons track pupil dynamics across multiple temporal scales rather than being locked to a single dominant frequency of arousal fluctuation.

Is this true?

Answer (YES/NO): YES